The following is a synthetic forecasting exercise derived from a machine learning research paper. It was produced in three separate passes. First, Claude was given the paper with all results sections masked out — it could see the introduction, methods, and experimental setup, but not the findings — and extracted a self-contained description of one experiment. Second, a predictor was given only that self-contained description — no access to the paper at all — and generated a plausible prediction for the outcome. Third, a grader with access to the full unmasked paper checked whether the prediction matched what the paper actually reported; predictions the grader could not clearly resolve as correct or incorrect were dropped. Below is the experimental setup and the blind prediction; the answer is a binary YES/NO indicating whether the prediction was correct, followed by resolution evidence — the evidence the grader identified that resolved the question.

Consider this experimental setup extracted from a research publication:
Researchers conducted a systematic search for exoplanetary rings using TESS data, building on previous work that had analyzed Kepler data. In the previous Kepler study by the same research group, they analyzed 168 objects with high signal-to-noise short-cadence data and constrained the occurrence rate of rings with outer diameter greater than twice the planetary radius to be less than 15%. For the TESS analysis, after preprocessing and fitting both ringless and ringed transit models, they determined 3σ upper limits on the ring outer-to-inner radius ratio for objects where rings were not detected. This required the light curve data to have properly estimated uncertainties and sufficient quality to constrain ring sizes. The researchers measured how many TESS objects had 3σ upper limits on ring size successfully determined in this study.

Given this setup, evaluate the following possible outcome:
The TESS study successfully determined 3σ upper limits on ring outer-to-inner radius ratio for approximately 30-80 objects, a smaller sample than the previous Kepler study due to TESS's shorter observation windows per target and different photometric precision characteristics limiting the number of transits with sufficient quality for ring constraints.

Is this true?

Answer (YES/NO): NO